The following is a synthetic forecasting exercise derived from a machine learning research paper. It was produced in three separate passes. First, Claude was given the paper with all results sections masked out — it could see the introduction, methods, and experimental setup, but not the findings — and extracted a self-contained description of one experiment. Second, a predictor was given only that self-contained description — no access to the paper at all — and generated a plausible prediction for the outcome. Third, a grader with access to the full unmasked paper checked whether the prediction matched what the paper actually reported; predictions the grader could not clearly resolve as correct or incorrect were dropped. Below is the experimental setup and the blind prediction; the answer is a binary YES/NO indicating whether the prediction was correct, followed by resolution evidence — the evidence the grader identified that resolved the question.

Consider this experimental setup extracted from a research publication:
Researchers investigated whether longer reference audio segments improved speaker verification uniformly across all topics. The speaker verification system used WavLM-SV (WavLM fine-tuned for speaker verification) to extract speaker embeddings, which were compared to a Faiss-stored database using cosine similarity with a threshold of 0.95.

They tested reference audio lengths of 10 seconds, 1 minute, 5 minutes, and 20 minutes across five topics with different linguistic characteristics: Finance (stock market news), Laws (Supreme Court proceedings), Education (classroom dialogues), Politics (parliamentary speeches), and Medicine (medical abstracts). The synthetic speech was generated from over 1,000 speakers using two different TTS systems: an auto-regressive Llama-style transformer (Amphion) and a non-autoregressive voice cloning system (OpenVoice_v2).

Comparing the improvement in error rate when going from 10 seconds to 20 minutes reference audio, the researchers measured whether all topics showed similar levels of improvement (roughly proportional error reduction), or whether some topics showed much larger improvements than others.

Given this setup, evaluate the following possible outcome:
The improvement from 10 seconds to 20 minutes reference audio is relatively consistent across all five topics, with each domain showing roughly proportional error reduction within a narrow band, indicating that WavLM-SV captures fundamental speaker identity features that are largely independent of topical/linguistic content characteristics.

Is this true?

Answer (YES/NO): NO